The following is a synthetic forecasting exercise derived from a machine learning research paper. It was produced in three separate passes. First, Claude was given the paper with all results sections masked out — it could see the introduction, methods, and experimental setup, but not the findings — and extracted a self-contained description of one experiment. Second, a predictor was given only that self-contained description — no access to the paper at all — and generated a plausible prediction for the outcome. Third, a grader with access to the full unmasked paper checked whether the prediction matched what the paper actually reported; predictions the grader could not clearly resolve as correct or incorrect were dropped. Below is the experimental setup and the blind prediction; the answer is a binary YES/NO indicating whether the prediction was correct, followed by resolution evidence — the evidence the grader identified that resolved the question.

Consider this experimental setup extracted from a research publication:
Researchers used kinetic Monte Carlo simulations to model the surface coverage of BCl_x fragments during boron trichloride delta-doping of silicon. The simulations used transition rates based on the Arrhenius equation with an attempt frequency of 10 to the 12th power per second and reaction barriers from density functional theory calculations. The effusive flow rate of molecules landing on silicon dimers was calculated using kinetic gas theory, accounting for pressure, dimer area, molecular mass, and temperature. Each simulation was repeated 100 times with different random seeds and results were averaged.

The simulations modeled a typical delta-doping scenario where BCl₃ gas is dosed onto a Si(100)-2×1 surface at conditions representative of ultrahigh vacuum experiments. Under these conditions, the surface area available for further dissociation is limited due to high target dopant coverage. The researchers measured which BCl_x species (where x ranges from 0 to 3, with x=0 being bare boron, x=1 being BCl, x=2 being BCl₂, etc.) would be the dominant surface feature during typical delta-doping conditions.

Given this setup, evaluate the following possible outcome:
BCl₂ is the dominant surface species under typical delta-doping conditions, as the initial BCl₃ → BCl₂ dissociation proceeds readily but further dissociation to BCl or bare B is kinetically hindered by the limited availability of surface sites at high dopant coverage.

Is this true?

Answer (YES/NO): YES